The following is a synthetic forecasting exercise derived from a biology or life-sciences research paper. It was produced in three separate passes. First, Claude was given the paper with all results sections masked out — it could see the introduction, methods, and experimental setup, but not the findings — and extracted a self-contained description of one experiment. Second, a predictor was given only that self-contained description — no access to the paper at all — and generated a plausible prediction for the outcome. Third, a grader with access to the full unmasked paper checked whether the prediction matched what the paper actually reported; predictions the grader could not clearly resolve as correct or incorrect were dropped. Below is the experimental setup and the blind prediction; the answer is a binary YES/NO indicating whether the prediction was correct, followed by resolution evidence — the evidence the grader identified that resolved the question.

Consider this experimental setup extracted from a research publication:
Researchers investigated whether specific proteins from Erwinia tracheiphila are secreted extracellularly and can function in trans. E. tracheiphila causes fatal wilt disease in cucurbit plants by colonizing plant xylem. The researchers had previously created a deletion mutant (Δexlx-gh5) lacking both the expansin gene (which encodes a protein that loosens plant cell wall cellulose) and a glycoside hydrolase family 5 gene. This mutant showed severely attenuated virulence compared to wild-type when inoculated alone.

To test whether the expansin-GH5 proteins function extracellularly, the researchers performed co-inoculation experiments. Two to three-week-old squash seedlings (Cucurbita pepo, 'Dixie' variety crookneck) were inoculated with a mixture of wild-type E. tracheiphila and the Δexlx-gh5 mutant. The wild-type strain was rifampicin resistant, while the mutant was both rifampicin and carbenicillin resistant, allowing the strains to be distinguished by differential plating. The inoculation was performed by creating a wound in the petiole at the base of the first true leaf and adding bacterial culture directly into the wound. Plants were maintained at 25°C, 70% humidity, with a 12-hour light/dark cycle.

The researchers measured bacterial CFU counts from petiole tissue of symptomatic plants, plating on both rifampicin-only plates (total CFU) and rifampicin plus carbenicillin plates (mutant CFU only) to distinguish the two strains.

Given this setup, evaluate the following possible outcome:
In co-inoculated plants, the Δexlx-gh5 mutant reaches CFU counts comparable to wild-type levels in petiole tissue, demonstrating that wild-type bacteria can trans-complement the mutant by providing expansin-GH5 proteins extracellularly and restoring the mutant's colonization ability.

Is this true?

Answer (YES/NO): NO